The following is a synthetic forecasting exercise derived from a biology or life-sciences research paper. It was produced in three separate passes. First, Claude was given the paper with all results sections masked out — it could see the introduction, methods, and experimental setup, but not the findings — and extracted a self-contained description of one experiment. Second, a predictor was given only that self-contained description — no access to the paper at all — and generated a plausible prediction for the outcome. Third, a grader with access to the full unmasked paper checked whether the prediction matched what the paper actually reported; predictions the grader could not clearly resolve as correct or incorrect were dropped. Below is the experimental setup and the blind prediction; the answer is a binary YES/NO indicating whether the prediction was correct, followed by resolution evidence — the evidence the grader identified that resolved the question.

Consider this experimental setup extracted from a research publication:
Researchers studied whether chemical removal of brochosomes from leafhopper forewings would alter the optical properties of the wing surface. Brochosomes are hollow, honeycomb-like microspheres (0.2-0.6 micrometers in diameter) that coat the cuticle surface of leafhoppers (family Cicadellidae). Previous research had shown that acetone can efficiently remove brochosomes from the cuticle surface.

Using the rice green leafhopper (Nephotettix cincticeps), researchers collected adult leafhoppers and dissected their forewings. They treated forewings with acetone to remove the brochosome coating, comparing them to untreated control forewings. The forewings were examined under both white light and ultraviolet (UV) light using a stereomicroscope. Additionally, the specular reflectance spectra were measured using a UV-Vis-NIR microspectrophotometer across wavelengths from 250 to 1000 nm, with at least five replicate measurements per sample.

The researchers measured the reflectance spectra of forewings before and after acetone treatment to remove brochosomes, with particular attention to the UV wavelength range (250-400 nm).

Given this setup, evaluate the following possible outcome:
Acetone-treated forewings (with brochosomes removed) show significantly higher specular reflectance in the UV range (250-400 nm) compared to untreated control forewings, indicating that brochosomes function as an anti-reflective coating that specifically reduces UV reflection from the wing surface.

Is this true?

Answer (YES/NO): YES